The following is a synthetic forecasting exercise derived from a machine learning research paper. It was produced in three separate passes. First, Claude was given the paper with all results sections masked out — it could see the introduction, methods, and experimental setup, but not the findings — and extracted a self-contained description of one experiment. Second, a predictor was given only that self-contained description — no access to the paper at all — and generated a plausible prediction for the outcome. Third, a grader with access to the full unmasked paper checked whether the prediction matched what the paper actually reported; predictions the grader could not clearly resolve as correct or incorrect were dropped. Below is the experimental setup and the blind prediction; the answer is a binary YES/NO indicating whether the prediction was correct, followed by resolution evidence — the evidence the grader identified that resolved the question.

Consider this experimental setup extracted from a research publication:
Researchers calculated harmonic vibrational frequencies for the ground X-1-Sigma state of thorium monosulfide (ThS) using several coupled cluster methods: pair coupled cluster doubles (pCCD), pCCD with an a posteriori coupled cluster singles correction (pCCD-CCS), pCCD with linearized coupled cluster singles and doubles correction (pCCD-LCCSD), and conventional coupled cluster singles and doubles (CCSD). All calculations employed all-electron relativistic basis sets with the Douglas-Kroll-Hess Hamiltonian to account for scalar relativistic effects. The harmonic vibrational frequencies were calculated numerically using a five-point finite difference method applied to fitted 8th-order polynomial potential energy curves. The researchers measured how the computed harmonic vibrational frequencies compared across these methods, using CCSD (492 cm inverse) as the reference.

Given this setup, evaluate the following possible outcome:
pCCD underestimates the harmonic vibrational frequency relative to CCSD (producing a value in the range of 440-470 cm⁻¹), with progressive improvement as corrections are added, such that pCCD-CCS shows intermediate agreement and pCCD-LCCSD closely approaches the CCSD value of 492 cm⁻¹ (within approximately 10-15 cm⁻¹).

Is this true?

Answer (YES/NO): NO